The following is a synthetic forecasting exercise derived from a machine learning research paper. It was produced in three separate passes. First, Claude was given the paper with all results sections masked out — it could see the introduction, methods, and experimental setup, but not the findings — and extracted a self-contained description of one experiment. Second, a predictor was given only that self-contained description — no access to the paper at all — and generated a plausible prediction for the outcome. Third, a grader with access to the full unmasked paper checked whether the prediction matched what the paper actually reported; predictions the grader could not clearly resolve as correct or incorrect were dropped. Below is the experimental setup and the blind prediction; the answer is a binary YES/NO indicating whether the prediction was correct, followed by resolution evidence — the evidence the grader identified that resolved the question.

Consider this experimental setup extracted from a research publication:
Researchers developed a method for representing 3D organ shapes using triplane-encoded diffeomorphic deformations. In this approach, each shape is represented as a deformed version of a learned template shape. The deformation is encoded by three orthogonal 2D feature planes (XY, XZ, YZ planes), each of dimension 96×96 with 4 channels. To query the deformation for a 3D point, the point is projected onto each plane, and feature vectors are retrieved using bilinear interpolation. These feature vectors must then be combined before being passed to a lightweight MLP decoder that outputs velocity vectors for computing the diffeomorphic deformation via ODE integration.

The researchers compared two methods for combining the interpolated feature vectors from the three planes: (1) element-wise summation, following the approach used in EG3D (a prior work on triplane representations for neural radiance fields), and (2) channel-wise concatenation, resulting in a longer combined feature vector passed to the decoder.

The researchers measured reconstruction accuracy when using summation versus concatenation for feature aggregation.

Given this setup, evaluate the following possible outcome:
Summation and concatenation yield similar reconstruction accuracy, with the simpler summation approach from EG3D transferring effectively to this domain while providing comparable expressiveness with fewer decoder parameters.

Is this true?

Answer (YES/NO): NO